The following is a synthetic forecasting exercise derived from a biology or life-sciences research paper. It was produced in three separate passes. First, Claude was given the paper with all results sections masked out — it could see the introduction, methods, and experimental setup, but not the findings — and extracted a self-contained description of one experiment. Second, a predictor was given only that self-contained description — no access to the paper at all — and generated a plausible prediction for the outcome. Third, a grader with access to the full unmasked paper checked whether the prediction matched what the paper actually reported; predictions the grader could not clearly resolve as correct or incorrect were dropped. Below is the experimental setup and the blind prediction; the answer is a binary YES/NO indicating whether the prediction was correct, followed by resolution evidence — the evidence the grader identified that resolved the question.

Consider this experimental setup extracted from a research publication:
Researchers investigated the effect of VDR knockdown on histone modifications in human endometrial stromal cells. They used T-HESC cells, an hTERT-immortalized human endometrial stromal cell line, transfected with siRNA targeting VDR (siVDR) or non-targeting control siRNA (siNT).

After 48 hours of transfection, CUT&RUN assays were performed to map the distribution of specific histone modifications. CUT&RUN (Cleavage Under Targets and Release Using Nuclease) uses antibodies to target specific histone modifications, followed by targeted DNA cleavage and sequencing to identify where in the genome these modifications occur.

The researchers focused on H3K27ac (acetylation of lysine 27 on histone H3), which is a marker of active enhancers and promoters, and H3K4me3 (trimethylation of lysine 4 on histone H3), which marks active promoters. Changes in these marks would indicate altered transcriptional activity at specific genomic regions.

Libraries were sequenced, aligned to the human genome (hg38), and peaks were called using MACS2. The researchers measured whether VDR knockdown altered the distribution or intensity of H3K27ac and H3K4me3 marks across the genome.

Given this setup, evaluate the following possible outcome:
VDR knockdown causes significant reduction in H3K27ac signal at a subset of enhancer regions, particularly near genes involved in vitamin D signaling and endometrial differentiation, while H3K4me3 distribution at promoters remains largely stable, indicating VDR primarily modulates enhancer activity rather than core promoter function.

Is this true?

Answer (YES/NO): NO